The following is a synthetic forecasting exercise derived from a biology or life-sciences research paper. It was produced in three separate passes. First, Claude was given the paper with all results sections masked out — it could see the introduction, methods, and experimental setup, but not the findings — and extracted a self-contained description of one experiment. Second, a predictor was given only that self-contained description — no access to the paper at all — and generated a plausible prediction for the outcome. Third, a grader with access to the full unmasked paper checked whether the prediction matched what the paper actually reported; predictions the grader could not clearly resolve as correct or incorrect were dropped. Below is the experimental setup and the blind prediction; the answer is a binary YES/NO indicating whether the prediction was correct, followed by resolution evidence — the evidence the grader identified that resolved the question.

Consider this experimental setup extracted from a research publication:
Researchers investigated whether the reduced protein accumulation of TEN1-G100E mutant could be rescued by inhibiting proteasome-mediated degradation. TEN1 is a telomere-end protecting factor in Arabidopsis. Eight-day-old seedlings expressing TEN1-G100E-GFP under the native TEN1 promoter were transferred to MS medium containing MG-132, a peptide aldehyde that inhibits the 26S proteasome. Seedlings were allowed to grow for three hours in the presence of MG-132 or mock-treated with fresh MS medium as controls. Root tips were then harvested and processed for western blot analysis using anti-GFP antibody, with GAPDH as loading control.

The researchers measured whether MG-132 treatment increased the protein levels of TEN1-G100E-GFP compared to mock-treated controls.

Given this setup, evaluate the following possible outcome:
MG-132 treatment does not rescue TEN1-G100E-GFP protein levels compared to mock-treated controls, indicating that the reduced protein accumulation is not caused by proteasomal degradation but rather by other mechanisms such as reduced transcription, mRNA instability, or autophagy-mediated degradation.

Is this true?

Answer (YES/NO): YES